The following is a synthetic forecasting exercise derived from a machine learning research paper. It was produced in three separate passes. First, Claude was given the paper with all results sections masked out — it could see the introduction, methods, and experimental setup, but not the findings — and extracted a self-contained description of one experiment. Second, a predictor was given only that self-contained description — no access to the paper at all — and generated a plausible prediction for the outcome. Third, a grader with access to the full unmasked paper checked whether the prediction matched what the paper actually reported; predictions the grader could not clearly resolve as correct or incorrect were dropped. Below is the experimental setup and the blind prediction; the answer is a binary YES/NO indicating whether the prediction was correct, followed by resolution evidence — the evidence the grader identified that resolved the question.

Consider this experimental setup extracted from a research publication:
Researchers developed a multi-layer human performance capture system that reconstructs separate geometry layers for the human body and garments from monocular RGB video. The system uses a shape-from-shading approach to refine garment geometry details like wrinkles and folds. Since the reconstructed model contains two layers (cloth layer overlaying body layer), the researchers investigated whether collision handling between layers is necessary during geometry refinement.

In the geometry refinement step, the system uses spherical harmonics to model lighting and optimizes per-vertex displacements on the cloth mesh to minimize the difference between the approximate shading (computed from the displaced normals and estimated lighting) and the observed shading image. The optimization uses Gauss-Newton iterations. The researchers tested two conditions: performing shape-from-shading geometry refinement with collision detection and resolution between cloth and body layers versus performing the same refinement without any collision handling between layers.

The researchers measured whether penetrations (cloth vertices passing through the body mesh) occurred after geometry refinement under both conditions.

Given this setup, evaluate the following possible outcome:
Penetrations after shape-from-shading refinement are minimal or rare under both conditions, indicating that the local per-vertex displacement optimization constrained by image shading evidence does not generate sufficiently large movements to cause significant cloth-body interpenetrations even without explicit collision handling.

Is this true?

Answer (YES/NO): NO